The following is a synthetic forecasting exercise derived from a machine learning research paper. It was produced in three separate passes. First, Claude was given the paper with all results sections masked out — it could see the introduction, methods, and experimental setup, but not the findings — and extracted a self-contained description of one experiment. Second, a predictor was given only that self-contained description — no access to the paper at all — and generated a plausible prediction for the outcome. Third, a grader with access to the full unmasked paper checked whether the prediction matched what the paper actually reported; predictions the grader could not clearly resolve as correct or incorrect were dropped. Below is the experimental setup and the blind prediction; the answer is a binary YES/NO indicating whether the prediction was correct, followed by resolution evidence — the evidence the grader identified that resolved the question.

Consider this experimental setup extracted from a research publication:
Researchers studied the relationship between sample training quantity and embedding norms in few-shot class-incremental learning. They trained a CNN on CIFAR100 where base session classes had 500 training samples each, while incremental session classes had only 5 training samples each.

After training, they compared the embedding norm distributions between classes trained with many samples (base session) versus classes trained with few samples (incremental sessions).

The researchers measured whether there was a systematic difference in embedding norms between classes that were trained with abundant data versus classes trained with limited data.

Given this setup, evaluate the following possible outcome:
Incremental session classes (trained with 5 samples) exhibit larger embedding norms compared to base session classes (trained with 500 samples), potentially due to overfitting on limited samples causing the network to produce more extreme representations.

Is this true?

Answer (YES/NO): NO